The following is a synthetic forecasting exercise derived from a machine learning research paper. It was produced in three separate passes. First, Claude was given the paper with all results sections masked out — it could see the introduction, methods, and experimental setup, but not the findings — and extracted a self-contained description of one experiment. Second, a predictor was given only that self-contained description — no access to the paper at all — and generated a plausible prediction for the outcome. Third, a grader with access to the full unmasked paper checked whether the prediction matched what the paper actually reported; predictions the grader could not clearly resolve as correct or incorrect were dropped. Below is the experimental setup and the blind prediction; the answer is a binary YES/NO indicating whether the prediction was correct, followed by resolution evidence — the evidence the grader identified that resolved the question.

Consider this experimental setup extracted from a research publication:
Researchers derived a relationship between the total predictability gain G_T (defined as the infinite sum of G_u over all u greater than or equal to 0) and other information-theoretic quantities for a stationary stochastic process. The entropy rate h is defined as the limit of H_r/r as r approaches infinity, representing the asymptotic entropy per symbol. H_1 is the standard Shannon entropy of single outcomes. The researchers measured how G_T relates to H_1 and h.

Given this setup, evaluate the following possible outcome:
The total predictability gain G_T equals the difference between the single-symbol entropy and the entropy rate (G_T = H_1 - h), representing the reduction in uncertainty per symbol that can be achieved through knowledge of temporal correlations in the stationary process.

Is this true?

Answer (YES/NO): YES